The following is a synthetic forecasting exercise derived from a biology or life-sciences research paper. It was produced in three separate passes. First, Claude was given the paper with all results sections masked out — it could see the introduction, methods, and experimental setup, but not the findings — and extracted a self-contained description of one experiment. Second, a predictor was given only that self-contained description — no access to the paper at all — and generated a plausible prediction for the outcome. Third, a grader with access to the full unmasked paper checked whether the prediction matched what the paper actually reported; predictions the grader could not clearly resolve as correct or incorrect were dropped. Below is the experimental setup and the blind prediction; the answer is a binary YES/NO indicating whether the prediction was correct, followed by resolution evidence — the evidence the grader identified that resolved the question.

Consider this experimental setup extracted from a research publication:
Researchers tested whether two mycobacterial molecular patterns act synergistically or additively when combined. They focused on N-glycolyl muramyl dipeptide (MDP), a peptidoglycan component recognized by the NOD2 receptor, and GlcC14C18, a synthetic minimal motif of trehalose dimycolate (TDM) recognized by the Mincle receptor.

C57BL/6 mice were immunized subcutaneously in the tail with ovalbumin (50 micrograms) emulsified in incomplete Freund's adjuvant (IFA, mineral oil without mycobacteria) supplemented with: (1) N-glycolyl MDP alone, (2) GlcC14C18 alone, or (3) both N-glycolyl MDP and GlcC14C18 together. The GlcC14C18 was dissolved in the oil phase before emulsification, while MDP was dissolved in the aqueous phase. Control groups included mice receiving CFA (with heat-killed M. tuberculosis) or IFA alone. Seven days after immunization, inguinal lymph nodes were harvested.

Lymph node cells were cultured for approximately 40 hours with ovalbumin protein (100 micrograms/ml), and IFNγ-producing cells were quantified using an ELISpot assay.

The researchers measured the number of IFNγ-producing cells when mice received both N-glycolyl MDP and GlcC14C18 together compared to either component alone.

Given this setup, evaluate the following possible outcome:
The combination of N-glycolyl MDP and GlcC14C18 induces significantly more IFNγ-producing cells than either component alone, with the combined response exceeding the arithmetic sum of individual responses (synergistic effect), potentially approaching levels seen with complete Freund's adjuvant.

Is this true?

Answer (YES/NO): YES